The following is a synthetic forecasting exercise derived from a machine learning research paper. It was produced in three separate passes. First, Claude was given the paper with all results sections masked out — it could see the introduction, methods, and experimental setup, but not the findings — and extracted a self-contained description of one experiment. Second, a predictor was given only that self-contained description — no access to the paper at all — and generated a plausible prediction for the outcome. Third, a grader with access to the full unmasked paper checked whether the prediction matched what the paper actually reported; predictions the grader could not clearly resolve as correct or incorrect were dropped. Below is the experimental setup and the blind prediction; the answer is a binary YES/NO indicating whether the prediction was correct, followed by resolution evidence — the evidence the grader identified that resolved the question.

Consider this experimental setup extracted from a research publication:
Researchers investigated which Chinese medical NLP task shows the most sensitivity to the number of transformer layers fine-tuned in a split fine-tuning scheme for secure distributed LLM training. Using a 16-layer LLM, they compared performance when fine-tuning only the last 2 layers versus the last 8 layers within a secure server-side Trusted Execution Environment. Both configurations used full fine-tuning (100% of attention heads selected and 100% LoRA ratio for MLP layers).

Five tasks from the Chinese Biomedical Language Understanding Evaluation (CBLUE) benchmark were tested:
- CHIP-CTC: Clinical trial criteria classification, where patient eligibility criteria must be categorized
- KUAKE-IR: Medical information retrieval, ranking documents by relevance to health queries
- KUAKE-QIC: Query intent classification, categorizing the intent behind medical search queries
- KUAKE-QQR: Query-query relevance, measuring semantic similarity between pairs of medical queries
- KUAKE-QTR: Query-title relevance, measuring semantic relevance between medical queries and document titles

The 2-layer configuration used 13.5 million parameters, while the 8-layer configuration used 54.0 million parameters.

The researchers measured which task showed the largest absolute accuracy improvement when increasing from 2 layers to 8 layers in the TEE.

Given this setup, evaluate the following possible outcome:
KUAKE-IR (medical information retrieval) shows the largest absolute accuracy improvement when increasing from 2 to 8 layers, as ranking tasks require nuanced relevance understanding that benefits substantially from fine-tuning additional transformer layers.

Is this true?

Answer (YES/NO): NO